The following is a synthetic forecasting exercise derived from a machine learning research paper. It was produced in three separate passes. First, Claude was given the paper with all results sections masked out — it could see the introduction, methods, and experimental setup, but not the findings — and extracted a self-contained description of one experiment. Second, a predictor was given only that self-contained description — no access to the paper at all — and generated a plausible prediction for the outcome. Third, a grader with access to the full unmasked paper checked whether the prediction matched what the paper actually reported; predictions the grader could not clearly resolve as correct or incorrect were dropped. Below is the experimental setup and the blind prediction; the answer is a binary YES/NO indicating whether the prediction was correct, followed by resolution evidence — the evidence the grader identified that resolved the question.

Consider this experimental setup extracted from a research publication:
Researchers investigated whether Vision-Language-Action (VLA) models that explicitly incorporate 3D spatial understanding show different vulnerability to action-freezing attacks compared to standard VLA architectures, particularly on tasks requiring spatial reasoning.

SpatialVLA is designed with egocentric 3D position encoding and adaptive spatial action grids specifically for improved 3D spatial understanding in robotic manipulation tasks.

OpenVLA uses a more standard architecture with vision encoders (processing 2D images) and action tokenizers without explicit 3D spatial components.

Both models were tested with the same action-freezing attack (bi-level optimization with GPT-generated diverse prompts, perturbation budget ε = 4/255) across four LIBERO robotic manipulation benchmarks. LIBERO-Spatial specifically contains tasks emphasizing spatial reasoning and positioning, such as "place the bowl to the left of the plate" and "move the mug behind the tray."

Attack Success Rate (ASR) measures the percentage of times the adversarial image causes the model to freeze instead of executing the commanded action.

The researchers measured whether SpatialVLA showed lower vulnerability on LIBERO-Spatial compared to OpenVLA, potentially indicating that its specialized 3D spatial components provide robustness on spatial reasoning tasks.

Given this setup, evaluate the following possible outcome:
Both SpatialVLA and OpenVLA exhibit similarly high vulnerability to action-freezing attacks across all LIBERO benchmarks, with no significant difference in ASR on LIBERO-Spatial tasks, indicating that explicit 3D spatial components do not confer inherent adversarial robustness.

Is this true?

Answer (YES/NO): NO